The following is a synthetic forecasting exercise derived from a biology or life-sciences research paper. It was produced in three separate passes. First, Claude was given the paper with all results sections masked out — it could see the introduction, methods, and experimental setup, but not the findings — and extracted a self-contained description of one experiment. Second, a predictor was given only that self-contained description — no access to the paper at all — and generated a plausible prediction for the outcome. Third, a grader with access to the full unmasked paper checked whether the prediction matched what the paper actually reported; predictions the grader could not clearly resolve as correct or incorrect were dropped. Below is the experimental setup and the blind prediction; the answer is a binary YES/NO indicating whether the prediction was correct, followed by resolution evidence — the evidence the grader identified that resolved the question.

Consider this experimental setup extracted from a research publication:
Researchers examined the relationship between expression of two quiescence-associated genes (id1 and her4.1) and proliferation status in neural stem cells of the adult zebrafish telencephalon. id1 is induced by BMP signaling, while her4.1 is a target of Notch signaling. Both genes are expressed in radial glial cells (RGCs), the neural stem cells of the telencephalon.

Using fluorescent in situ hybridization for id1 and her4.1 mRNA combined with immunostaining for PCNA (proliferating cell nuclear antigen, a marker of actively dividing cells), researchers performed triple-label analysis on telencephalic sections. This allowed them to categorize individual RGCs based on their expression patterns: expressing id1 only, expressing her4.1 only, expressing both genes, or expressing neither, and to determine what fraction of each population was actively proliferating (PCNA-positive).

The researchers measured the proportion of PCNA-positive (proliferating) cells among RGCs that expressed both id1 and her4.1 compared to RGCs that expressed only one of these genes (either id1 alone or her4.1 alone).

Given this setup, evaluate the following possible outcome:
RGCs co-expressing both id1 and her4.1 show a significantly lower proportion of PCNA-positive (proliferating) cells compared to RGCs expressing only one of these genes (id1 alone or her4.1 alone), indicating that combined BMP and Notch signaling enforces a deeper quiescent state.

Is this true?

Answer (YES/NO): YES